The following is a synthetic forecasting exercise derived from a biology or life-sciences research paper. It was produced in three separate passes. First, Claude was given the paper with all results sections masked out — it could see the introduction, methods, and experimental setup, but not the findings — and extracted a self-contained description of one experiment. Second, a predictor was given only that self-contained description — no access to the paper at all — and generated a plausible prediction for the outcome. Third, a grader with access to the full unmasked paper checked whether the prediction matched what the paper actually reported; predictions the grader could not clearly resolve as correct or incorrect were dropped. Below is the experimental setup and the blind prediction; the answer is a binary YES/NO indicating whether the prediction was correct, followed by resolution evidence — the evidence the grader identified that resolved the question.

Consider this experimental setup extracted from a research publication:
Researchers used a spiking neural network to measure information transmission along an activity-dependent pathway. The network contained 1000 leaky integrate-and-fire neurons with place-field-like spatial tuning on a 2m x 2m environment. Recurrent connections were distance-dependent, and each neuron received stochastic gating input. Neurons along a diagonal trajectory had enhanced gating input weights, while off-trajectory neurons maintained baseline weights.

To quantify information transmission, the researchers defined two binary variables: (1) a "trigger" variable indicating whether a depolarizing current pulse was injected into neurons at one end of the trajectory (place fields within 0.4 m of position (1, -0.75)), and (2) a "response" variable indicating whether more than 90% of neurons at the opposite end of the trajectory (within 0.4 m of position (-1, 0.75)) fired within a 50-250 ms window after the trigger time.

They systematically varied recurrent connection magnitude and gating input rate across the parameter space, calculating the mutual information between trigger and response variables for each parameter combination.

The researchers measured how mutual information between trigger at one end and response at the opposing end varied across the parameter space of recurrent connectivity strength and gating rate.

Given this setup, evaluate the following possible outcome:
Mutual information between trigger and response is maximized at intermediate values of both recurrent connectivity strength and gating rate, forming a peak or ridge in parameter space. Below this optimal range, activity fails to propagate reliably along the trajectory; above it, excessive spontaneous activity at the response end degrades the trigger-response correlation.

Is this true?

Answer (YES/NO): NO